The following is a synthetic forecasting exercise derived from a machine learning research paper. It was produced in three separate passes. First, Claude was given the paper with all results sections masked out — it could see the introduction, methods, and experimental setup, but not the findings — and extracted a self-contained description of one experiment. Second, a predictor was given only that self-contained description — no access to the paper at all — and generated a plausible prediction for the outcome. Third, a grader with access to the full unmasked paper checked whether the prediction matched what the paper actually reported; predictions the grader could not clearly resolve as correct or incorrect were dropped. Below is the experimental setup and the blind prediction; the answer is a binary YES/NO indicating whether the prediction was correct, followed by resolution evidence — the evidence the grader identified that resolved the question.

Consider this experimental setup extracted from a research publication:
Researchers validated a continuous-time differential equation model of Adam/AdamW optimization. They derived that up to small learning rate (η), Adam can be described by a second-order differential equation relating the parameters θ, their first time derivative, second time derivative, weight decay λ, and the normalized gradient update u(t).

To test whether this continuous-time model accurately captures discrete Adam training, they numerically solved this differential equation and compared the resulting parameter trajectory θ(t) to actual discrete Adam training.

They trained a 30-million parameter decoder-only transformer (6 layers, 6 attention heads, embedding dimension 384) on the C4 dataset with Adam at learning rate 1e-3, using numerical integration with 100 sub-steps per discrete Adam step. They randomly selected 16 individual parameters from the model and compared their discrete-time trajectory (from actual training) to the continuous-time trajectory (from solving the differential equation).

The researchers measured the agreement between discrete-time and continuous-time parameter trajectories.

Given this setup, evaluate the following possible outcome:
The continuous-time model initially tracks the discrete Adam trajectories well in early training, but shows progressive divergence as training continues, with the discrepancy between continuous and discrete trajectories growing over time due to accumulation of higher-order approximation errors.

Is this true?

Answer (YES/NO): NO